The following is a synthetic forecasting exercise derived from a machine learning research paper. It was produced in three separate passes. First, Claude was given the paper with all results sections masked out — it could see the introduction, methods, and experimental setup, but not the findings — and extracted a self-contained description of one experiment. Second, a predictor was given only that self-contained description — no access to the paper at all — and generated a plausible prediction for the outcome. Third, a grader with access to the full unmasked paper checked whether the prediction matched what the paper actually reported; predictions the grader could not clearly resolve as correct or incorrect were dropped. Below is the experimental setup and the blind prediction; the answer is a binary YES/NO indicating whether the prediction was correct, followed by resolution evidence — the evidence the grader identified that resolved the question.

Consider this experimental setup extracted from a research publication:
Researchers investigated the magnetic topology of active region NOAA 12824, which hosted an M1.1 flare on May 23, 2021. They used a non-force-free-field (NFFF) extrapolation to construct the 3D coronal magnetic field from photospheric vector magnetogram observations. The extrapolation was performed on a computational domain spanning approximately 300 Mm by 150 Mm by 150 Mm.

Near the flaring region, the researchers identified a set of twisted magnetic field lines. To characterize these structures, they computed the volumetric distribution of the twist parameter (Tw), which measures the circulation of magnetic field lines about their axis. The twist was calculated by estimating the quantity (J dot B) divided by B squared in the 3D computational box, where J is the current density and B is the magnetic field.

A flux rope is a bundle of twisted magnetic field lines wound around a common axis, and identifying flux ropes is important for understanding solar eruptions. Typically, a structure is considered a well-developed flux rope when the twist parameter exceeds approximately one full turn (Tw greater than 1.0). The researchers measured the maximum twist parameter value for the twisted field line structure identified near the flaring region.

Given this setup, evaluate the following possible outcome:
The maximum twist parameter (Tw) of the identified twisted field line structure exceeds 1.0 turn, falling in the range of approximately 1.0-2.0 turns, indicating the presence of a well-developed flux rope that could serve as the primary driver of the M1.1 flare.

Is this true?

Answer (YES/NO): NO